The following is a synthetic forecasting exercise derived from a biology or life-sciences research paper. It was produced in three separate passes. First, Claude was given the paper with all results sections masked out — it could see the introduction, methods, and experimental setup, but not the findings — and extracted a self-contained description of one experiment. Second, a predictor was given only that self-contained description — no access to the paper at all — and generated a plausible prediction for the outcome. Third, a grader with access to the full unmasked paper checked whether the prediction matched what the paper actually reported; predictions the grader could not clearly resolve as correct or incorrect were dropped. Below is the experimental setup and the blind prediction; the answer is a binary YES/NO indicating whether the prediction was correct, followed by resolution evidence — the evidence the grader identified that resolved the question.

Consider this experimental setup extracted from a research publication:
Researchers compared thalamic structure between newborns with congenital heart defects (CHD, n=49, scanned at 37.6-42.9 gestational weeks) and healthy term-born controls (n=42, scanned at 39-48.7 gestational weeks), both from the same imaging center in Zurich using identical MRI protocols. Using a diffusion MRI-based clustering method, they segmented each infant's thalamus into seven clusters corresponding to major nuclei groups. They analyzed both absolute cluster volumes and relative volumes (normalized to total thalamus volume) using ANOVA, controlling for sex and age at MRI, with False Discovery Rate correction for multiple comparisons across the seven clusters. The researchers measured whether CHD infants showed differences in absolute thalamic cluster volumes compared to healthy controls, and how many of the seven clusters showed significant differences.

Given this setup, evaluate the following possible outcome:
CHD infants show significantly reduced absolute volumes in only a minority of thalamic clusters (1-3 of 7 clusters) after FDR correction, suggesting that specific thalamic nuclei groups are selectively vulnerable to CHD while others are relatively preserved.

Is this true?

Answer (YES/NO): NO